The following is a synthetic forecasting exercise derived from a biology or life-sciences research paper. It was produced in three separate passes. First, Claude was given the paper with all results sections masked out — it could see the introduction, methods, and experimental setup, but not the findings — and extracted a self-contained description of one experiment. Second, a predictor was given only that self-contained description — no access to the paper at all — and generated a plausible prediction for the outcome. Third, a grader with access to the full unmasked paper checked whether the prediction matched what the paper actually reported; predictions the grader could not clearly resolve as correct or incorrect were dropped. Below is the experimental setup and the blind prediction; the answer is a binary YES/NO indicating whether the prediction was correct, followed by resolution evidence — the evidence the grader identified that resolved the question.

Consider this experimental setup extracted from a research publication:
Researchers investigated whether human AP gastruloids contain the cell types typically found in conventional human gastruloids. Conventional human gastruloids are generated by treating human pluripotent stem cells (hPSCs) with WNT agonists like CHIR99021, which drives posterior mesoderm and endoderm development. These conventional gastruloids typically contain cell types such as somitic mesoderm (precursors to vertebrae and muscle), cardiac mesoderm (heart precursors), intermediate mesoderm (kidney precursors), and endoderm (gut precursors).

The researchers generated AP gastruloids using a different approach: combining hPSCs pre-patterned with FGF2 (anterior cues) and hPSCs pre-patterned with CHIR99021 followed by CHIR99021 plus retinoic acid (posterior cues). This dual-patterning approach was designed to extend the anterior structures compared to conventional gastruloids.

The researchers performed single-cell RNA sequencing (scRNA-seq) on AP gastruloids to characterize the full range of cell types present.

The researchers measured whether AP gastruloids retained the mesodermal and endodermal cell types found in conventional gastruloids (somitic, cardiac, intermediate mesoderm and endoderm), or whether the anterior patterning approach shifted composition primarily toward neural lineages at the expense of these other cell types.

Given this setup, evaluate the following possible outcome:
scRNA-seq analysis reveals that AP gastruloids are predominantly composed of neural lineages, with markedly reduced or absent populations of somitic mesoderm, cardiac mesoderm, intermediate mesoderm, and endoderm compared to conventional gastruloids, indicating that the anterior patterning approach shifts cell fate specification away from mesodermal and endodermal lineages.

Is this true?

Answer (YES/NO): NO